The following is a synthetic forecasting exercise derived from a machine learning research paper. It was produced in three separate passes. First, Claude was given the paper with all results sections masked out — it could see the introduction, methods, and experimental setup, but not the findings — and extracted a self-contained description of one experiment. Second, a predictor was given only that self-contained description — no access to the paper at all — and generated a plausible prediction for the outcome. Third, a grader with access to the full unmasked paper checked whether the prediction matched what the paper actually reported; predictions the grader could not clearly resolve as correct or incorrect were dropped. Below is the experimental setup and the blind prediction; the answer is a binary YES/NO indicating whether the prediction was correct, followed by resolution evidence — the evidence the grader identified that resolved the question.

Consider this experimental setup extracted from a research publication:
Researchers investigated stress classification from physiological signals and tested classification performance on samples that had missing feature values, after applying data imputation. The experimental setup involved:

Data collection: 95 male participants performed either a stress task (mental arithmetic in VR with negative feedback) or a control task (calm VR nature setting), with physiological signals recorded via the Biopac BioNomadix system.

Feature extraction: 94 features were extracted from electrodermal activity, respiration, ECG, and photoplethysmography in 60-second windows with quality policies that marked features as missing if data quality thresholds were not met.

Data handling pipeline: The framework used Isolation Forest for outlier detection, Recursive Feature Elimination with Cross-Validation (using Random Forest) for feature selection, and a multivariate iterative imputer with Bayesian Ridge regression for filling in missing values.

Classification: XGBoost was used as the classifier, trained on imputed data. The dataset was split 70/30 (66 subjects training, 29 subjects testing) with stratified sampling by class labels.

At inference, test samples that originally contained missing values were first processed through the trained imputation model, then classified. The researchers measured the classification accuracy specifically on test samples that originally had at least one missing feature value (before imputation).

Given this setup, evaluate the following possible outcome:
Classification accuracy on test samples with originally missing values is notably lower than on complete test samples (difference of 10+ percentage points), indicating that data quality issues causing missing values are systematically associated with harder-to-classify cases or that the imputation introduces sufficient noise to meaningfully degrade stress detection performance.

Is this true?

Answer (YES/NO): NO